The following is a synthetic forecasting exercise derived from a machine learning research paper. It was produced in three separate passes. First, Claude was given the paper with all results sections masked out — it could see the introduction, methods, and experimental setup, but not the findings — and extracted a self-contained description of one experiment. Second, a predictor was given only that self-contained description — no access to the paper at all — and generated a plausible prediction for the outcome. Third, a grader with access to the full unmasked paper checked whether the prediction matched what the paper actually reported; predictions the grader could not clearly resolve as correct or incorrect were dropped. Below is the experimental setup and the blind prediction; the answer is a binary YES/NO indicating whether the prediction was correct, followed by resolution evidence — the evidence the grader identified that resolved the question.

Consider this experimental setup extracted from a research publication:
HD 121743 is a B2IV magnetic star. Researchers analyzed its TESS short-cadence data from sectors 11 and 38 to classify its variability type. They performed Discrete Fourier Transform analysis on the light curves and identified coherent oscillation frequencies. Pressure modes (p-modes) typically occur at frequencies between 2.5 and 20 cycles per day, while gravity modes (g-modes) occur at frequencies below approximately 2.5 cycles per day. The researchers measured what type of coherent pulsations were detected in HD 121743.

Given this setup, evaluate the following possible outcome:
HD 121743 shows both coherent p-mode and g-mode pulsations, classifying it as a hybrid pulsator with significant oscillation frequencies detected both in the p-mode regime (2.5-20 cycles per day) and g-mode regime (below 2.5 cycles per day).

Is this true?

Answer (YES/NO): YES